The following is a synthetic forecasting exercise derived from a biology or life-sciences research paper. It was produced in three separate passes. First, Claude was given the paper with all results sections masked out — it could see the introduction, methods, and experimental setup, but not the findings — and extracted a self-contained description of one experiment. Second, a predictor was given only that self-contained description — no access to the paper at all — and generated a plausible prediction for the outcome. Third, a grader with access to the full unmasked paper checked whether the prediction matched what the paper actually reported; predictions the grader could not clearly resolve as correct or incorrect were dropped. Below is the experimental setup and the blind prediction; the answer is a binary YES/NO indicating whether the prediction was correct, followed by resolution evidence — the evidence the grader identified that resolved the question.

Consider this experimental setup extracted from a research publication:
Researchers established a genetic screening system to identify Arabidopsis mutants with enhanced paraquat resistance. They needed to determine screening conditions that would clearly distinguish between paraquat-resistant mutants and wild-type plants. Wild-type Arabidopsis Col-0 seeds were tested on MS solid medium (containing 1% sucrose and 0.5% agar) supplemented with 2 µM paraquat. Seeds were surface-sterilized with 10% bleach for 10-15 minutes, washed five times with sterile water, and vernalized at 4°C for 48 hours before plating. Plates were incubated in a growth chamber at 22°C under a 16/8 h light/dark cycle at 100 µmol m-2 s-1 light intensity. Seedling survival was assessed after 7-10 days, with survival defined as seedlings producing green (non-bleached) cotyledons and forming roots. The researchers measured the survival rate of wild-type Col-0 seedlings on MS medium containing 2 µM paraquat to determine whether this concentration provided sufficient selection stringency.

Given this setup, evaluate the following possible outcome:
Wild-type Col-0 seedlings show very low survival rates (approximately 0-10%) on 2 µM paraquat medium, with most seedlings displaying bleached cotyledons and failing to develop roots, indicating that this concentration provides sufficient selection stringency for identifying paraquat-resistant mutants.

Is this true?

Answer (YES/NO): YES